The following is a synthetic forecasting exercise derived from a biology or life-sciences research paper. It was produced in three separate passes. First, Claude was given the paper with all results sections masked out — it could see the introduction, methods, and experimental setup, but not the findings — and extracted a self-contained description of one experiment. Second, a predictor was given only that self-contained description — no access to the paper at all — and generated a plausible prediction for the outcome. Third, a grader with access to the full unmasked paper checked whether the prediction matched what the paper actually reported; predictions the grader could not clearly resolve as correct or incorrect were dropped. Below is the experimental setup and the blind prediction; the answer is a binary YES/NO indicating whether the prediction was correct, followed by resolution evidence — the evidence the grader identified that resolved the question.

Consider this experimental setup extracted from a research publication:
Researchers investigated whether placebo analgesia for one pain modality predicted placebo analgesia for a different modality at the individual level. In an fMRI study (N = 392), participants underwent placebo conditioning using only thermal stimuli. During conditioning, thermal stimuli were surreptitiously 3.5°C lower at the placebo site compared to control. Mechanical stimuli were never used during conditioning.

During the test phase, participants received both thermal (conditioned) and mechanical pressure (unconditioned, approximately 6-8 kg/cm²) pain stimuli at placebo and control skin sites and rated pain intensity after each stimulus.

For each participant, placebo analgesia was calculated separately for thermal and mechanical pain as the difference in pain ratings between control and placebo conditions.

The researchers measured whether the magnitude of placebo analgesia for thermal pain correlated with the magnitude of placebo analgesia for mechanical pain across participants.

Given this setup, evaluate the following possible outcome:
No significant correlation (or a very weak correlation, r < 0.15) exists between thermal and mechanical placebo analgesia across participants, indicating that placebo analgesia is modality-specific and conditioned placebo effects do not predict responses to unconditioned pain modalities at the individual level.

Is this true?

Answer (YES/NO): NO